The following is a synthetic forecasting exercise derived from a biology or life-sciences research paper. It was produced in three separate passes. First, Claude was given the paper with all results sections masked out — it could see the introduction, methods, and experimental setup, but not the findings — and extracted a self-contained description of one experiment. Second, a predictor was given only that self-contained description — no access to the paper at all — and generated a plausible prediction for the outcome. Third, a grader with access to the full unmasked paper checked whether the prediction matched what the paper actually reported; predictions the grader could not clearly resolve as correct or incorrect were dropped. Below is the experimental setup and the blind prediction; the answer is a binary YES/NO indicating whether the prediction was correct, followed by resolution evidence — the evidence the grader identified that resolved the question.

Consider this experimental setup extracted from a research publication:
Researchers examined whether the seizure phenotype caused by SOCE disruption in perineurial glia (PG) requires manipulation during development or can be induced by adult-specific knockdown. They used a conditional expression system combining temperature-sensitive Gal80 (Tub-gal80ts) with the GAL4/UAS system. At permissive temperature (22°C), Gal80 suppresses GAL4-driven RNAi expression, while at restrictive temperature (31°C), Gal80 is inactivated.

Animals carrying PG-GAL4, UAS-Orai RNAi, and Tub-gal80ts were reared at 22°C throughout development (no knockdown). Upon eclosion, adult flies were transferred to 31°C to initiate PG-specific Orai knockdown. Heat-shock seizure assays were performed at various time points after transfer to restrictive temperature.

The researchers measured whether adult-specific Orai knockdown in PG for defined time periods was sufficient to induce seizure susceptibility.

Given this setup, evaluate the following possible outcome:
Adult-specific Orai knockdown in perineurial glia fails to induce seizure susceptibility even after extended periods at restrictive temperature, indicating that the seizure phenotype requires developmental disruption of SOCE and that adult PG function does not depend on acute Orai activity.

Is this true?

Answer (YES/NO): NO